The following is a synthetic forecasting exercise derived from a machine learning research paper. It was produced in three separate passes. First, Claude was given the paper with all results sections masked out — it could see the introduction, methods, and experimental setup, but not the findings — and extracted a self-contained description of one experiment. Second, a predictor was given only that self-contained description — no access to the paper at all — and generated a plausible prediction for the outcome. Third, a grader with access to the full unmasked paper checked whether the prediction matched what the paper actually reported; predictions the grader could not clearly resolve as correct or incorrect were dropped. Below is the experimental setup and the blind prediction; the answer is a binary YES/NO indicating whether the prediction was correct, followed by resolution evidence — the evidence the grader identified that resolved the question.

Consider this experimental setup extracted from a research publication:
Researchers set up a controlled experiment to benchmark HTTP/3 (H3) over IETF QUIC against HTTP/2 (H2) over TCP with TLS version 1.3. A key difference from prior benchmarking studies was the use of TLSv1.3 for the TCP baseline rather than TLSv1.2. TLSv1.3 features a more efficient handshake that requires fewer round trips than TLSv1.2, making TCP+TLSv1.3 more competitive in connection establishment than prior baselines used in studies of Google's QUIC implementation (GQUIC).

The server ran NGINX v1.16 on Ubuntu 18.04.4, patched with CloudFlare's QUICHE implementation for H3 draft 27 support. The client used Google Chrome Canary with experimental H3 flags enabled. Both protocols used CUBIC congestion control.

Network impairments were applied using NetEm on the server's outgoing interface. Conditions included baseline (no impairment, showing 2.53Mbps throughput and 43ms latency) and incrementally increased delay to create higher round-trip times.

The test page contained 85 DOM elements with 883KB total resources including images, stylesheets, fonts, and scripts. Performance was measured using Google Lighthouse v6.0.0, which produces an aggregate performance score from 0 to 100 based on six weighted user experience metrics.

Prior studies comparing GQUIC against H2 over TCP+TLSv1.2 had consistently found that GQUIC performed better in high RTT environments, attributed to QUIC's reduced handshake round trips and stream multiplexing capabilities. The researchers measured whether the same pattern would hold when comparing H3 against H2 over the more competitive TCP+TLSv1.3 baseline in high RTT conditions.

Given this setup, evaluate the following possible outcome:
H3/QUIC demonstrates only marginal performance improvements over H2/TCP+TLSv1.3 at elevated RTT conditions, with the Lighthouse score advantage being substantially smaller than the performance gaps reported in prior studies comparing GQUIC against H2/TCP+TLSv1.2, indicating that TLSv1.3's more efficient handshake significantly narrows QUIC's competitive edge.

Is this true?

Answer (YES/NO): NO